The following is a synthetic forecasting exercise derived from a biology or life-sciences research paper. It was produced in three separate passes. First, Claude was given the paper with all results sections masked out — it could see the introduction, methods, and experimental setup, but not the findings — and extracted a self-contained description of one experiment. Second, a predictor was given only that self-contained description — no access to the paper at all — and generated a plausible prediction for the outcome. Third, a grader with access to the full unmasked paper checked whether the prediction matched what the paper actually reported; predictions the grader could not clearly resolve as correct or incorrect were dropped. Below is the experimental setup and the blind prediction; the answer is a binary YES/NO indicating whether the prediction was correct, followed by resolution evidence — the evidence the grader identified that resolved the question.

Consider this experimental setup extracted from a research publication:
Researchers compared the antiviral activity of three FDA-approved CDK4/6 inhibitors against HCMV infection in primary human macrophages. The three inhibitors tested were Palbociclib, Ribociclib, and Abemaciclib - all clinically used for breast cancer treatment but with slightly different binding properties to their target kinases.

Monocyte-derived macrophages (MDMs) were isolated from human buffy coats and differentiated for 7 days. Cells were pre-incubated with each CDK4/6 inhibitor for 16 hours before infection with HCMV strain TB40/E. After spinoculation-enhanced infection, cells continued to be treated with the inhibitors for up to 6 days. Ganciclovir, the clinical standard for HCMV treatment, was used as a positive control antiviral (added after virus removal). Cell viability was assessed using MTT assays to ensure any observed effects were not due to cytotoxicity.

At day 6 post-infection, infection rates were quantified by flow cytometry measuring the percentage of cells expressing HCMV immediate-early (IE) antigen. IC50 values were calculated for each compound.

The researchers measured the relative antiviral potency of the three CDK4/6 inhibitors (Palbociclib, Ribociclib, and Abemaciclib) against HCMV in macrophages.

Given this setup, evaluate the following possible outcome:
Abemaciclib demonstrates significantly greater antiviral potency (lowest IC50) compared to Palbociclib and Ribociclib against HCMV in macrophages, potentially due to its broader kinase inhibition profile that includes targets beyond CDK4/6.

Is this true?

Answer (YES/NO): YES